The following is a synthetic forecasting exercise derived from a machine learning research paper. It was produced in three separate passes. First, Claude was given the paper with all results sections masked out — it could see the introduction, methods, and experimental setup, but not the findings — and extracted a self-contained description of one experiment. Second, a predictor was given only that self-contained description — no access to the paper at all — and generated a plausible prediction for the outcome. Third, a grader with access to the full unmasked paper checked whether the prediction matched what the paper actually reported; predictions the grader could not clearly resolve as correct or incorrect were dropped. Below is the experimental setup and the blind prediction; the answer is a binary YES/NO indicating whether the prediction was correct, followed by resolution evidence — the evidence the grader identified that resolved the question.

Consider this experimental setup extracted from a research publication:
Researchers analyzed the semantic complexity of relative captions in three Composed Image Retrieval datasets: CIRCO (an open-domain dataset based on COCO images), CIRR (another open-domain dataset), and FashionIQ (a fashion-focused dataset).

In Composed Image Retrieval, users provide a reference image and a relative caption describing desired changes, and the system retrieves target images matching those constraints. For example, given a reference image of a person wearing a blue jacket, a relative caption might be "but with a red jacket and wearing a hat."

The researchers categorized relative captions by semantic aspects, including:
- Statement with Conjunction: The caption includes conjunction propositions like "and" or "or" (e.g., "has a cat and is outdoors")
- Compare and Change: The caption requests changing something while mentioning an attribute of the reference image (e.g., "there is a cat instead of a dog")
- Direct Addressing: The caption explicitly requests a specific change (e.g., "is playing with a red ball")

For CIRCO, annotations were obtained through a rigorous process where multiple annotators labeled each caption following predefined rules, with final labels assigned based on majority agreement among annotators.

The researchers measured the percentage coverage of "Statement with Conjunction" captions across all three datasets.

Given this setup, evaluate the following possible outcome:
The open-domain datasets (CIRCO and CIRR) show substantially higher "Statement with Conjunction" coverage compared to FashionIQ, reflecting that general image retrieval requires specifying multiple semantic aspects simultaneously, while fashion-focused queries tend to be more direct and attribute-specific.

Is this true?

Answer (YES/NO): YES